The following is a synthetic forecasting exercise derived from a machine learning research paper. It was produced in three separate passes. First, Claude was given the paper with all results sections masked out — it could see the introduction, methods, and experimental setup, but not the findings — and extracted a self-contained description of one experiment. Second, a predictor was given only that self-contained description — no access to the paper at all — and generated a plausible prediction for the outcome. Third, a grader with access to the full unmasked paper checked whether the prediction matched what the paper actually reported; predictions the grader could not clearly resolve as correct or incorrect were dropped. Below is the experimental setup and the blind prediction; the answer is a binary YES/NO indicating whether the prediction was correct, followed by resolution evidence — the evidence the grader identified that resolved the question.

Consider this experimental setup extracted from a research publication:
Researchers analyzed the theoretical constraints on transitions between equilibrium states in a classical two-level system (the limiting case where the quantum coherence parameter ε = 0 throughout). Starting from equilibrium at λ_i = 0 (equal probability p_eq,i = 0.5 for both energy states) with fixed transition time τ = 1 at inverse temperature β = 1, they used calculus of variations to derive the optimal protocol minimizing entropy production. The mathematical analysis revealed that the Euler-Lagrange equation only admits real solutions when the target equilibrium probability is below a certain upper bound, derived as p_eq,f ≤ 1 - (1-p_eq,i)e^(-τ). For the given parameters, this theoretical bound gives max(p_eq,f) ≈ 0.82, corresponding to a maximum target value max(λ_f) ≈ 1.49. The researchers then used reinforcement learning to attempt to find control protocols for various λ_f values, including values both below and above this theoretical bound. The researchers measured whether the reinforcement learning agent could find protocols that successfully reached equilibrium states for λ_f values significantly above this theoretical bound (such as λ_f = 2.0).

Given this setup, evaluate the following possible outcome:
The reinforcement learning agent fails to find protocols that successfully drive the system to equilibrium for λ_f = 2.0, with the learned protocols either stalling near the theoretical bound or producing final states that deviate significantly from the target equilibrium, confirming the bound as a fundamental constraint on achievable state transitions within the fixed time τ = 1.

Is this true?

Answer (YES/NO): YES